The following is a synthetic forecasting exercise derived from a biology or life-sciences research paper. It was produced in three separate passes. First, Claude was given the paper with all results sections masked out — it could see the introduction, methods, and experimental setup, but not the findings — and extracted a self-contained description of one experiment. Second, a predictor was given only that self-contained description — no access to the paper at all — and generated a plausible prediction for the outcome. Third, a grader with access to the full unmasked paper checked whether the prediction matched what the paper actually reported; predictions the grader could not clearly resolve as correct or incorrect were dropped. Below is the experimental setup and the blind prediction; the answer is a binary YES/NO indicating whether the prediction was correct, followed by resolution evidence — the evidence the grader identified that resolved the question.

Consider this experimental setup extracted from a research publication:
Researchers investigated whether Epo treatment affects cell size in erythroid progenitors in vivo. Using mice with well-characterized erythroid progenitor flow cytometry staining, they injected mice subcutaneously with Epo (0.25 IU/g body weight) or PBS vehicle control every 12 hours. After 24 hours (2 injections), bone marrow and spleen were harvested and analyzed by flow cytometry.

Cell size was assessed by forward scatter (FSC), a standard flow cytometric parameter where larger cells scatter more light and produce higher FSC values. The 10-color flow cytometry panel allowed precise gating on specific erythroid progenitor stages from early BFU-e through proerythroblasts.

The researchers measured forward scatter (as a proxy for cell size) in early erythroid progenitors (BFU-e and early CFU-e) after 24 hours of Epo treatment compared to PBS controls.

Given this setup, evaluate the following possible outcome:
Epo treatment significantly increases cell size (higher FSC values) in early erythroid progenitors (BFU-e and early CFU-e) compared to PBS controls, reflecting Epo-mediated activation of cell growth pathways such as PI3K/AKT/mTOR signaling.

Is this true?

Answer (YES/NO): YES